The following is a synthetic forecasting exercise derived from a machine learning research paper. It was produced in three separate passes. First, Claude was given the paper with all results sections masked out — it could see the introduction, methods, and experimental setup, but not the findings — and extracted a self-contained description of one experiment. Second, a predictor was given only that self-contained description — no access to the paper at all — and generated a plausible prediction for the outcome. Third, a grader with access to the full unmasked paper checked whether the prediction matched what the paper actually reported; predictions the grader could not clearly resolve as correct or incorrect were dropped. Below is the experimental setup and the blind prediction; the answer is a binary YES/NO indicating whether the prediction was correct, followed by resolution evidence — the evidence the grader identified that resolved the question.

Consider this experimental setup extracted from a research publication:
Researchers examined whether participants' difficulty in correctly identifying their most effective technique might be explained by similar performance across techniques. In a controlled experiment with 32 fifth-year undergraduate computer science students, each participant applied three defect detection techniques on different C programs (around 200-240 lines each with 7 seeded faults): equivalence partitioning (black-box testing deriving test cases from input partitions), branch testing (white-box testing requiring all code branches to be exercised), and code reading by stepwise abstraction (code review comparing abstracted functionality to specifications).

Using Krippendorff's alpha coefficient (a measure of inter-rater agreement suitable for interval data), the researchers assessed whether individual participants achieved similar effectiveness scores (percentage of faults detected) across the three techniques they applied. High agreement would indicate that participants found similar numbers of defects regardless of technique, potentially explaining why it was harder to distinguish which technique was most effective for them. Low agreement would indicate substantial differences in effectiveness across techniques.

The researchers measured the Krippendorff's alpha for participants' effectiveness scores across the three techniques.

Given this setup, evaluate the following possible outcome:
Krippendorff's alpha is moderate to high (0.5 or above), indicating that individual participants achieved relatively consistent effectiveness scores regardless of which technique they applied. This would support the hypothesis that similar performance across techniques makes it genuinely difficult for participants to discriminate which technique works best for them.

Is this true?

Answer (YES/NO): NO